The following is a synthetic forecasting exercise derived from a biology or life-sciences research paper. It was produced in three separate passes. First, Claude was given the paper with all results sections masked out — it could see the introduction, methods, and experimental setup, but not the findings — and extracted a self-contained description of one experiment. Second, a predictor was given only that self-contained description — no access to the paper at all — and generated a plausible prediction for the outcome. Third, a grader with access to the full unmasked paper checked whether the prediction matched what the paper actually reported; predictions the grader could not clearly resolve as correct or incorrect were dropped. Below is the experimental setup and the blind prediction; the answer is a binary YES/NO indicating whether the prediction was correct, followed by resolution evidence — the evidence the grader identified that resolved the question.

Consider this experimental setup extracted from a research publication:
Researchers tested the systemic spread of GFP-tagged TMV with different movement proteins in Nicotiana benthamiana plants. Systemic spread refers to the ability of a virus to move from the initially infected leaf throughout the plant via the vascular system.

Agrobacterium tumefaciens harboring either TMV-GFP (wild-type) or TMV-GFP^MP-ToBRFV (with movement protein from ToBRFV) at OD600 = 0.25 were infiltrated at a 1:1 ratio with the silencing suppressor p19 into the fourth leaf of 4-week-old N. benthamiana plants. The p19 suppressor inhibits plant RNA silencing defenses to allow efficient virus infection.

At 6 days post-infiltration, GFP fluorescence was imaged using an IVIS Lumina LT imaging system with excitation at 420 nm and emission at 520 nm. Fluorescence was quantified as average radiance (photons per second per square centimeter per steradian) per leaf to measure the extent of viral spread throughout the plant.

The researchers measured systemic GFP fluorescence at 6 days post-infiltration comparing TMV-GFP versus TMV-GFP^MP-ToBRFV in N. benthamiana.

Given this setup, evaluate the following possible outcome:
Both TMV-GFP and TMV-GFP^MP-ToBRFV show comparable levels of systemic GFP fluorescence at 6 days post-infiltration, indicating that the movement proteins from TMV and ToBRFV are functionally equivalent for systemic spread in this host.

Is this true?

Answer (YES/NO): NO